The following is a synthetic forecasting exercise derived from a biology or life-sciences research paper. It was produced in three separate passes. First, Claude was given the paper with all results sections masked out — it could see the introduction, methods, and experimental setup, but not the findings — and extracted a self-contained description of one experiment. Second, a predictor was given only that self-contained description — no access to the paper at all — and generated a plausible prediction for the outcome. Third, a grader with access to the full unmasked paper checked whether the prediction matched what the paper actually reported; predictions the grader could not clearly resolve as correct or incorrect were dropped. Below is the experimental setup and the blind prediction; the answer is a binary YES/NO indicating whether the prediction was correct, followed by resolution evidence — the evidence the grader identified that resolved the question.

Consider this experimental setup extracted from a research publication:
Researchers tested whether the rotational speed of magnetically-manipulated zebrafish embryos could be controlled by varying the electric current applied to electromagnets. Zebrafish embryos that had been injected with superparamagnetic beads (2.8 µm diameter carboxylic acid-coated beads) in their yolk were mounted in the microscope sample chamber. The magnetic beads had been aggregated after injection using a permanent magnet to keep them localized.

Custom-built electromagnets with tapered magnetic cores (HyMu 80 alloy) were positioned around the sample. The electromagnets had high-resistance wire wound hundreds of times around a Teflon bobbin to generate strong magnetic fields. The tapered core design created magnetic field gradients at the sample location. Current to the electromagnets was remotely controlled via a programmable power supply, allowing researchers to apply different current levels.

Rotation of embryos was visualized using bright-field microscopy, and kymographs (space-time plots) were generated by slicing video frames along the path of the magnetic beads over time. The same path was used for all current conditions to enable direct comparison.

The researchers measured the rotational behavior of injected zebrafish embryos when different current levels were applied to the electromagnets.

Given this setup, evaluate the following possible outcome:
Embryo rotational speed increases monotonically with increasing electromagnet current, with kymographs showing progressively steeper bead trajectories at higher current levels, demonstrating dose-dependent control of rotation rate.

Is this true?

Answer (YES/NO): YES